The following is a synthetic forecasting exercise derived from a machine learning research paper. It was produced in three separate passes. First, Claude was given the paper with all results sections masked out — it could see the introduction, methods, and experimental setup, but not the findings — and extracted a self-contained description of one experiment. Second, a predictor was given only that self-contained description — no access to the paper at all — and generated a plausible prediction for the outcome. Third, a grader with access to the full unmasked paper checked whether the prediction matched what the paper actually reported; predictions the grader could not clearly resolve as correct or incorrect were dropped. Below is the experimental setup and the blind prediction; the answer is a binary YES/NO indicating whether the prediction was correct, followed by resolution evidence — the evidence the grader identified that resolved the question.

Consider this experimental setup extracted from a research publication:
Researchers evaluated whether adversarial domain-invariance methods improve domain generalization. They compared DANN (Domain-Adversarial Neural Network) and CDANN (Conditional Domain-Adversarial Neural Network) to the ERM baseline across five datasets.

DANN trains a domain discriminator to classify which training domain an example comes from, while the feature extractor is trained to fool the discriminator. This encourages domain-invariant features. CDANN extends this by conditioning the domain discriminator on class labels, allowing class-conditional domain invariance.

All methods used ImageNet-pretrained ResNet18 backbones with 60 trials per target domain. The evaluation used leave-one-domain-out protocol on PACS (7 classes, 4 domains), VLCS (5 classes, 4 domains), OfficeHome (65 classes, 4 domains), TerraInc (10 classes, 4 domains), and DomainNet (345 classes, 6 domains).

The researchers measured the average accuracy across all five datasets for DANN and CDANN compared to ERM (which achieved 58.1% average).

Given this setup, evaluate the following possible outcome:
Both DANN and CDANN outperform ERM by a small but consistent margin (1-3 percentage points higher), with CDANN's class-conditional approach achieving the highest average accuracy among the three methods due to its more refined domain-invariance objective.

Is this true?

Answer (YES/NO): NO